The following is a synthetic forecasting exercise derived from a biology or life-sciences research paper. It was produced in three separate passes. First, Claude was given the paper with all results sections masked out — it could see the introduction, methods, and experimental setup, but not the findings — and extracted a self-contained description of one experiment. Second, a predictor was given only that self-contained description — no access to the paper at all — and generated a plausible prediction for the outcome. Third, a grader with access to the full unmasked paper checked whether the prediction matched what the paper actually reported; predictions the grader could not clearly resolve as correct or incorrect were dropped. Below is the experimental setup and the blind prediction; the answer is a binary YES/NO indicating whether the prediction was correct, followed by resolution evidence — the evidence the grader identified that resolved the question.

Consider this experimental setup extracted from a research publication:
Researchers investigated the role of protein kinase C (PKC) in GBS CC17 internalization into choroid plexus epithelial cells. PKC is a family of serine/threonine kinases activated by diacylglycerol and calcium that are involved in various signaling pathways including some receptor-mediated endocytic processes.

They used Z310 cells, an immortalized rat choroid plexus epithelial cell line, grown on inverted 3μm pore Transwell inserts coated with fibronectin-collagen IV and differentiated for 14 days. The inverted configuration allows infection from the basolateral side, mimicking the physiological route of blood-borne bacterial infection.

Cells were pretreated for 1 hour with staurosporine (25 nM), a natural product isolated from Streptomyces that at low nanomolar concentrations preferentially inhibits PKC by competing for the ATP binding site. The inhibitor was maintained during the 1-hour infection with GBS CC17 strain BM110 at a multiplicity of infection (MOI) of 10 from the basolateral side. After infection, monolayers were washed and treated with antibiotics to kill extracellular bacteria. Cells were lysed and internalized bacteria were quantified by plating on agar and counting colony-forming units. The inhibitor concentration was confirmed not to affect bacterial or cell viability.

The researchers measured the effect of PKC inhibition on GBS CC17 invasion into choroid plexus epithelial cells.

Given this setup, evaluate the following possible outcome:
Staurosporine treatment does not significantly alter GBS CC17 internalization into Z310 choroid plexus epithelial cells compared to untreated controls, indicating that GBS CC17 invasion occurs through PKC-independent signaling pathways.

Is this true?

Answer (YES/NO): NO